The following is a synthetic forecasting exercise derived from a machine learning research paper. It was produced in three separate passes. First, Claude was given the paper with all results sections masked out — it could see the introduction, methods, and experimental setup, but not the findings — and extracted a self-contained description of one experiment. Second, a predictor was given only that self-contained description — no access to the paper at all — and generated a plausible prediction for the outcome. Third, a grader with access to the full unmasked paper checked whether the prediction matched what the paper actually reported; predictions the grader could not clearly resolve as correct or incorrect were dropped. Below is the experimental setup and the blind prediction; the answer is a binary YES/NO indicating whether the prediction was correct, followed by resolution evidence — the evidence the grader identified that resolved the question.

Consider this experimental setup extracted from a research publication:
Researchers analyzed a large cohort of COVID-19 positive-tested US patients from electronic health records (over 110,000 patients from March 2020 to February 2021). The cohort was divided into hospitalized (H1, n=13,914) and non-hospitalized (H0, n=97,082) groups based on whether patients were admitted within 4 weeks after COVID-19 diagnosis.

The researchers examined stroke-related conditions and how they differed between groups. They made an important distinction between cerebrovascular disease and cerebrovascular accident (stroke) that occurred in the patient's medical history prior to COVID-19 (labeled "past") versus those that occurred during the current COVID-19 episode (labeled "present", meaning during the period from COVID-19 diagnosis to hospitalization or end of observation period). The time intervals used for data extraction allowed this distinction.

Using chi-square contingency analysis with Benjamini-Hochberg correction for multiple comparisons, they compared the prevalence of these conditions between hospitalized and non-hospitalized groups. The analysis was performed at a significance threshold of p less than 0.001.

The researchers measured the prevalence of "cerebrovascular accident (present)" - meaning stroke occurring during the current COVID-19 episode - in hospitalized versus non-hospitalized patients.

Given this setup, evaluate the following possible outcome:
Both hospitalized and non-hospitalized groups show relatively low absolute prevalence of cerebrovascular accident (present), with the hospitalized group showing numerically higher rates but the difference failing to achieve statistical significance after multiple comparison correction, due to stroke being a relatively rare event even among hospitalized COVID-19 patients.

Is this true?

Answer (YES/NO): NO